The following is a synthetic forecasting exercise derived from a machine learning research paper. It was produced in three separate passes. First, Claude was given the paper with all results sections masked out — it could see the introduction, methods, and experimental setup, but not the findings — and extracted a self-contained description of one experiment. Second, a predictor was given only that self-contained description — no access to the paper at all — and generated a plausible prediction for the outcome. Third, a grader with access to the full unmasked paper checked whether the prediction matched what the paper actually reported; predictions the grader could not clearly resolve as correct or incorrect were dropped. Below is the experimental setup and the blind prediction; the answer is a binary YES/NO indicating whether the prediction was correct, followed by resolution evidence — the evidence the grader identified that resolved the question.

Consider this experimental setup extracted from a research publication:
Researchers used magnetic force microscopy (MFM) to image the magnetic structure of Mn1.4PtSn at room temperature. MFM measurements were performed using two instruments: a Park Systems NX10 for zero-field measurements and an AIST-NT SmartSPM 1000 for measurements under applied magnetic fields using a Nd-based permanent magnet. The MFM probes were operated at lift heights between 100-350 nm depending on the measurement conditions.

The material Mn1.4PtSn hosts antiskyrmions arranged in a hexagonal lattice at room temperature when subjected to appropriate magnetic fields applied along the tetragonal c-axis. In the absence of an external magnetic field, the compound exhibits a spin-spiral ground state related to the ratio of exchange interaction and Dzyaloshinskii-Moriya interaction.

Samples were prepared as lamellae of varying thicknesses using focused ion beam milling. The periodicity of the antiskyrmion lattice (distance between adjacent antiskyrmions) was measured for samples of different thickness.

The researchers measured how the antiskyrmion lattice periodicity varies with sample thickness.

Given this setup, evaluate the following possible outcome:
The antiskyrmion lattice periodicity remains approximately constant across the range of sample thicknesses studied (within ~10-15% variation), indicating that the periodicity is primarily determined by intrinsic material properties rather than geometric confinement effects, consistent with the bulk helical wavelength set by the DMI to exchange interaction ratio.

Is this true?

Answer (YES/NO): NO